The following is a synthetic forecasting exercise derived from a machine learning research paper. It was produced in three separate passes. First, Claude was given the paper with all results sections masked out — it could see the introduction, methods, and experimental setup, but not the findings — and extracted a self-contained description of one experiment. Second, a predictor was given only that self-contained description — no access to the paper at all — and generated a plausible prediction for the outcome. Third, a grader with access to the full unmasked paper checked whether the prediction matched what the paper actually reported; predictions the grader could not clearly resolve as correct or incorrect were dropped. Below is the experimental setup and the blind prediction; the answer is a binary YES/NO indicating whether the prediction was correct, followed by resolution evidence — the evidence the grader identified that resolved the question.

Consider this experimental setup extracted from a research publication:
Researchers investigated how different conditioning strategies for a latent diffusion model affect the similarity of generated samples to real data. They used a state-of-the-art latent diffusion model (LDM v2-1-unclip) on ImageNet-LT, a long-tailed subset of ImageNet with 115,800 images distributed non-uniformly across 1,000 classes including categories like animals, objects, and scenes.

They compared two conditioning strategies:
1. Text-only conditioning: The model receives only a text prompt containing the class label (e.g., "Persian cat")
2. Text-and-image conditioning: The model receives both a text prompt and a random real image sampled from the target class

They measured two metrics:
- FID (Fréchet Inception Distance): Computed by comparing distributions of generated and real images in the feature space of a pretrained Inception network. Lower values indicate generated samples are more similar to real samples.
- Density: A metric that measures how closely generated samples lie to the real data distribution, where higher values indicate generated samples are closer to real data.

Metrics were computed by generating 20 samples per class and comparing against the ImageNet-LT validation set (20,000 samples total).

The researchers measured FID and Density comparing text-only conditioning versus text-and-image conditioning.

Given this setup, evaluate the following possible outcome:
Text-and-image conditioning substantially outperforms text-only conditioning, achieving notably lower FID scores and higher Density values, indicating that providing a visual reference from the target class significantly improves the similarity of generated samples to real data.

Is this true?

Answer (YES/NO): YES